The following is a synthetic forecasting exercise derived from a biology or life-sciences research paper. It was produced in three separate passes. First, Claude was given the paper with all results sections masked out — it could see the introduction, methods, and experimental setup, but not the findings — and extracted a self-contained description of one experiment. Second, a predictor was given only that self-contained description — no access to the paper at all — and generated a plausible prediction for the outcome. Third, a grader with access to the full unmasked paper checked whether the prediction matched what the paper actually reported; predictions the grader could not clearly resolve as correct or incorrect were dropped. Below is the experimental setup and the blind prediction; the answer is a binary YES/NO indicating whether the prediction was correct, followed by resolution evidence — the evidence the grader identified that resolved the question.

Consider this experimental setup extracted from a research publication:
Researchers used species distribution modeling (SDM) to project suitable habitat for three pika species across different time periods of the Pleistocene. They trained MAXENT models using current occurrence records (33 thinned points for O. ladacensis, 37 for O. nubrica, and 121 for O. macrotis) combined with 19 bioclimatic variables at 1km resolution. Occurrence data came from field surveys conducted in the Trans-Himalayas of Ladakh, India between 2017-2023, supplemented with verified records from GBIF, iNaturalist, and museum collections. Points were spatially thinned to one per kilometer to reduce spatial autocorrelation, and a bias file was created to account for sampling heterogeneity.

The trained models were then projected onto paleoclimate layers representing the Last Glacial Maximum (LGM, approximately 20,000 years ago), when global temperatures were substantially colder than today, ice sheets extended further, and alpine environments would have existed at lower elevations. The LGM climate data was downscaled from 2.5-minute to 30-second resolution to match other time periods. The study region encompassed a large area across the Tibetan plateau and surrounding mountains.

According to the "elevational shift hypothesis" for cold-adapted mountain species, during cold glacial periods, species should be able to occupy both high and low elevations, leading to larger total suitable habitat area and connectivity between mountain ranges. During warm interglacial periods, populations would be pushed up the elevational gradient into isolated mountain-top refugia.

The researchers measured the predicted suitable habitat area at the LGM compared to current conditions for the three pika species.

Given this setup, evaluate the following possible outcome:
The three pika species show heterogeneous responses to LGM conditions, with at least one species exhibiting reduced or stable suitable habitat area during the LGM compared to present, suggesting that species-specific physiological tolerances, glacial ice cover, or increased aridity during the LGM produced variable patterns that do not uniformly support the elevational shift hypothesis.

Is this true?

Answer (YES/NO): NO